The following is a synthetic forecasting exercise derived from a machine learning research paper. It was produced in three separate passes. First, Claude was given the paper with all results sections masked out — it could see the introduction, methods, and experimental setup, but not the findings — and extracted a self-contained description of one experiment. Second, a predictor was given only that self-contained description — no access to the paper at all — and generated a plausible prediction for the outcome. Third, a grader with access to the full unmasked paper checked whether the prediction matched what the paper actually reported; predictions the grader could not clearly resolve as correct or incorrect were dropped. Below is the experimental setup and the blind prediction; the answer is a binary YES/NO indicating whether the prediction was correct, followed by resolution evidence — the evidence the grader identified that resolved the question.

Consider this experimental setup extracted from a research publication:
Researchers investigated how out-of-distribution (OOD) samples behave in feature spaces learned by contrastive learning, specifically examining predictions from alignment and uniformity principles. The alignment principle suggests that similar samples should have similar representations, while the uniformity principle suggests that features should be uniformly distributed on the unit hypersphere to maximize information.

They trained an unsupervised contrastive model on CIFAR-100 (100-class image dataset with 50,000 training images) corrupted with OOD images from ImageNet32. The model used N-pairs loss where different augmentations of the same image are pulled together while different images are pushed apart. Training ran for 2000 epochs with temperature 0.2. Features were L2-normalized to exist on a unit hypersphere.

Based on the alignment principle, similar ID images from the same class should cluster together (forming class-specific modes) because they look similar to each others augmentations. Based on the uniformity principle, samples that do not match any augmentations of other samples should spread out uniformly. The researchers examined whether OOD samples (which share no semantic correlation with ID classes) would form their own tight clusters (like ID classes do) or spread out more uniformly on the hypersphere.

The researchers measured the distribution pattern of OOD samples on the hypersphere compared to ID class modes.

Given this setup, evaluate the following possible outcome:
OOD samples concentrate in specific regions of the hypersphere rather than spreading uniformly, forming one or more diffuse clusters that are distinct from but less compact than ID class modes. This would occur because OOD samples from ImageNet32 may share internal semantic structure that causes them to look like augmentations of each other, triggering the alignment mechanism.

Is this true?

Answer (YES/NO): NO